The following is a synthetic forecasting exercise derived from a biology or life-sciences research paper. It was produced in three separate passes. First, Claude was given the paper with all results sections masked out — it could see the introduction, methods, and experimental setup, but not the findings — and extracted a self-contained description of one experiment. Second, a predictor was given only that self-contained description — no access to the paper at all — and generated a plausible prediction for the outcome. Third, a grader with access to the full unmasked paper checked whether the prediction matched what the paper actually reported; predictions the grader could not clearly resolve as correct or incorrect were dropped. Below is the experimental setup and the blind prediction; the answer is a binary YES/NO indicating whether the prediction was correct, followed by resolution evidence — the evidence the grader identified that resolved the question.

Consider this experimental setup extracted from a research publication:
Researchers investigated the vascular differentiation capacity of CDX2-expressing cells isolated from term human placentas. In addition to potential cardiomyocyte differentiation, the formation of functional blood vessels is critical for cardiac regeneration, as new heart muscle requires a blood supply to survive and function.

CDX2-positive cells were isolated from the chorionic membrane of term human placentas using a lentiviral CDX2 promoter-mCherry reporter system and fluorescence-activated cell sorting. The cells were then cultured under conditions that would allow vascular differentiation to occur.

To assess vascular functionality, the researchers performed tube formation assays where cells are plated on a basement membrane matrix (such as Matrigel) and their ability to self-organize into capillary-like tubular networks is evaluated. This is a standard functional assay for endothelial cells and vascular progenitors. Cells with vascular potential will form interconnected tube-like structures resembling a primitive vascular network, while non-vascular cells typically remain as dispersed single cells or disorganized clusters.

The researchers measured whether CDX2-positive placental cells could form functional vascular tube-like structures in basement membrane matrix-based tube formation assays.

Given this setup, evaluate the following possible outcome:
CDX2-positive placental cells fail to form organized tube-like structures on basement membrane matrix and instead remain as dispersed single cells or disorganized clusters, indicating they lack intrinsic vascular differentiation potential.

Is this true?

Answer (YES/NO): NO